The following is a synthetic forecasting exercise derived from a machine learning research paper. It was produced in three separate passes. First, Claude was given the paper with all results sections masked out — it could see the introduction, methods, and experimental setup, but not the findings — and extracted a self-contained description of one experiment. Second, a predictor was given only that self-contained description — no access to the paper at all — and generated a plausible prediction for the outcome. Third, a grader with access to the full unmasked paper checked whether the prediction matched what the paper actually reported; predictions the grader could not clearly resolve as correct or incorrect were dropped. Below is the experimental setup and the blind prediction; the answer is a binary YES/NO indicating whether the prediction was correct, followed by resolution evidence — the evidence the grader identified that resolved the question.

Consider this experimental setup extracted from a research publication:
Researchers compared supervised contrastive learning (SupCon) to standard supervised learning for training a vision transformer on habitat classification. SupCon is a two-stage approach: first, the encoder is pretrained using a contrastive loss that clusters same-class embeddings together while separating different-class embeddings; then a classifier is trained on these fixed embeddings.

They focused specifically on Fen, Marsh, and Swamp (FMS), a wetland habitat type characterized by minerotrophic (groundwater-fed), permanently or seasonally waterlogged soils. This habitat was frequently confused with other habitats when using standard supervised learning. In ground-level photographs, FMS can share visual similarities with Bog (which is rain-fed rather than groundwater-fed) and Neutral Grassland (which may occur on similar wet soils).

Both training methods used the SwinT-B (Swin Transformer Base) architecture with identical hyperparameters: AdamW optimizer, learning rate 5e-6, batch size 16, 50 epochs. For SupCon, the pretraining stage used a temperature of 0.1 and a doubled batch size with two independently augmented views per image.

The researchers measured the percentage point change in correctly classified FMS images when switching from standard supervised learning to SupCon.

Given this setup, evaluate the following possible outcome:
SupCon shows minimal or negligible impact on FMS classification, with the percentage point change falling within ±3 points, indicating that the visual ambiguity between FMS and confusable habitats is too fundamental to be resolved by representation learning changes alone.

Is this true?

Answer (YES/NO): NO